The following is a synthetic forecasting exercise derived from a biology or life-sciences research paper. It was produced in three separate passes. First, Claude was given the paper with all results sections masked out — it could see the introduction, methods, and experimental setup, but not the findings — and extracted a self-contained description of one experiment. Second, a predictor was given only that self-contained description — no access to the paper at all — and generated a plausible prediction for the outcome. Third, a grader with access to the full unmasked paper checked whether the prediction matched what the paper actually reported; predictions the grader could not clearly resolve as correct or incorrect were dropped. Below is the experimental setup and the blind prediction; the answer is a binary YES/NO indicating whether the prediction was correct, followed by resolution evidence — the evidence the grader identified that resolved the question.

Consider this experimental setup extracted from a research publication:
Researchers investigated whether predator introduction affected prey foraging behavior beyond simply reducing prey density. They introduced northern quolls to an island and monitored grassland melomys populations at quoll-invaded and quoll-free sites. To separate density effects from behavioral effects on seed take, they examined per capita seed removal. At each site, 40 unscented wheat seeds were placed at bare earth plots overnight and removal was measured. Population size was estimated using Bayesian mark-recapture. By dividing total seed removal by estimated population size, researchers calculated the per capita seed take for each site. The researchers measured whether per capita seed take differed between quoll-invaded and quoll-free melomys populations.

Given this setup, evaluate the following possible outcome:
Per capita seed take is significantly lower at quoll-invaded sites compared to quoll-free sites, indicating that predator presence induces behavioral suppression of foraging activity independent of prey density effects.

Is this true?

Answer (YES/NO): YES